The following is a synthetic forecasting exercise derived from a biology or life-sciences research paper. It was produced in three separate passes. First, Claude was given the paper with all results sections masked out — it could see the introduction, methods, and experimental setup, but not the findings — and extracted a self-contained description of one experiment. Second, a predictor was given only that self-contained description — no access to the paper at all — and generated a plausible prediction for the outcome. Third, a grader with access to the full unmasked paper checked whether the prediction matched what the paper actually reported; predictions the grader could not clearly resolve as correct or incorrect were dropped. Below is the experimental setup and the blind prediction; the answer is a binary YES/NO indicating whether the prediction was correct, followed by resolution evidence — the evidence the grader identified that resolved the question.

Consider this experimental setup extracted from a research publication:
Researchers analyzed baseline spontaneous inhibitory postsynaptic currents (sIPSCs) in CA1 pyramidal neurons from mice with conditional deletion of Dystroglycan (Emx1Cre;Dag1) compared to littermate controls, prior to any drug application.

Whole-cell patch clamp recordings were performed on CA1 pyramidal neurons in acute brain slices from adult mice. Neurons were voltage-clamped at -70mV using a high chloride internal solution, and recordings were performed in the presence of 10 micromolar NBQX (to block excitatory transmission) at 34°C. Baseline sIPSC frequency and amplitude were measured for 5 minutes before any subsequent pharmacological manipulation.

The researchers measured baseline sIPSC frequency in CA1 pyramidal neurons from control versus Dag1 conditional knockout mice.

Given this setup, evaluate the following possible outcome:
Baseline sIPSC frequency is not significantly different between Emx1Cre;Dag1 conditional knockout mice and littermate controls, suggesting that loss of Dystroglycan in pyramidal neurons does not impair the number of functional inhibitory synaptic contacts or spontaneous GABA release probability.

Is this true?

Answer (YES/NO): YES